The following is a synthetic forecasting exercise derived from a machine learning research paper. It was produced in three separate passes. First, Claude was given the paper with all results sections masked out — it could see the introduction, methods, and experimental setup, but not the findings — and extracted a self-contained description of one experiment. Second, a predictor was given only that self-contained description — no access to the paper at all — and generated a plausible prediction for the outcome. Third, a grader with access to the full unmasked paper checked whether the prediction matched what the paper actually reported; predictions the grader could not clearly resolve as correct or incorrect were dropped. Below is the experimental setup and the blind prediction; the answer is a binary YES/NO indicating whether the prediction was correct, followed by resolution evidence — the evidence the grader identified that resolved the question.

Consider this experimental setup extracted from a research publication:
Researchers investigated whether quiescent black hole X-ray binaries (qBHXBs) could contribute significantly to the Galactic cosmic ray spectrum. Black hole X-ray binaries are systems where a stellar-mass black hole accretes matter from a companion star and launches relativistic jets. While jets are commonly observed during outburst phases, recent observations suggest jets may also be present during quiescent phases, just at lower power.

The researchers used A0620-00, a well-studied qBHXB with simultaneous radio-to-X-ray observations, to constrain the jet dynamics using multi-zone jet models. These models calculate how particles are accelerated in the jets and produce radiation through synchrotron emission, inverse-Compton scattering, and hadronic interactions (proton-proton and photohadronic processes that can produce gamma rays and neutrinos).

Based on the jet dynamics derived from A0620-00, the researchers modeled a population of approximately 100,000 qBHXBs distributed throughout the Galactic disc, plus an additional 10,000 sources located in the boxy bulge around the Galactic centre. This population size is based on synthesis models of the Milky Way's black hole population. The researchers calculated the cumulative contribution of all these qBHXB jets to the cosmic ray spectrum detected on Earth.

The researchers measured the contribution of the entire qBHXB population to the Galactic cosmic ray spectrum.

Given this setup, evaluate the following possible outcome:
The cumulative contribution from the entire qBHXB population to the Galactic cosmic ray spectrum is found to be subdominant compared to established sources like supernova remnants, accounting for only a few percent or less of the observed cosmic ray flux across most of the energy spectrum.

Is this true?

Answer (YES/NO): NO